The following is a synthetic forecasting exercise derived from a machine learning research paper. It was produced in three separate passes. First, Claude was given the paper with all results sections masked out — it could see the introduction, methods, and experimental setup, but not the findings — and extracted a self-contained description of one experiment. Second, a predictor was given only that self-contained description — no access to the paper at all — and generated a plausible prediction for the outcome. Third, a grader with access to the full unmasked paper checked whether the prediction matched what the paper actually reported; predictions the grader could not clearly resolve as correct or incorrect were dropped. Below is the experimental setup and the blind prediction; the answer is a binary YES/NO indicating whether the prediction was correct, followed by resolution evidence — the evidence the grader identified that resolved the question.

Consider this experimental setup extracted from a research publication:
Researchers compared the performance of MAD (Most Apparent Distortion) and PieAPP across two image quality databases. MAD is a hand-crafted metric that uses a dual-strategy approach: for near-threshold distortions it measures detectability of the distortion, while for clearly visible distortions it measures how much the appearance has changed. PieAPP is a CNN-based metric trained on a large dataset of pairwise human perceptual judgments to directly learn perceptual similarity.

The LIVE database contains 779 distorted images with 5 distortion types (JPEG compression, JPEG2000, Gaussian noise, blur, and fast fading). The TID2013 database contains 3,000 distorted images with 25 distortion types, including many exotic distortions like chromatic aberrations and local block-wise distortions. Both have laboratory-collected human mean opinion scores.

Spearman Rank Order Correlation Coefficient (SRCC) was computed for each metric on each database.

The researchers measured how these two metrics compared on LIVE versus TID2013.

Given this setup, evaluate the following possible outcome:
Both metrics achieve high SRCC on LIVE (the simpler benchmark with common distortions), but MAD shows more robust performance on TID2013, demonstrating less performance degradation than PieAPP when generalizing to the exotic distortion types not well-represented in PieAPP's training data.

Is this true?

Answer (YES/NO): NO